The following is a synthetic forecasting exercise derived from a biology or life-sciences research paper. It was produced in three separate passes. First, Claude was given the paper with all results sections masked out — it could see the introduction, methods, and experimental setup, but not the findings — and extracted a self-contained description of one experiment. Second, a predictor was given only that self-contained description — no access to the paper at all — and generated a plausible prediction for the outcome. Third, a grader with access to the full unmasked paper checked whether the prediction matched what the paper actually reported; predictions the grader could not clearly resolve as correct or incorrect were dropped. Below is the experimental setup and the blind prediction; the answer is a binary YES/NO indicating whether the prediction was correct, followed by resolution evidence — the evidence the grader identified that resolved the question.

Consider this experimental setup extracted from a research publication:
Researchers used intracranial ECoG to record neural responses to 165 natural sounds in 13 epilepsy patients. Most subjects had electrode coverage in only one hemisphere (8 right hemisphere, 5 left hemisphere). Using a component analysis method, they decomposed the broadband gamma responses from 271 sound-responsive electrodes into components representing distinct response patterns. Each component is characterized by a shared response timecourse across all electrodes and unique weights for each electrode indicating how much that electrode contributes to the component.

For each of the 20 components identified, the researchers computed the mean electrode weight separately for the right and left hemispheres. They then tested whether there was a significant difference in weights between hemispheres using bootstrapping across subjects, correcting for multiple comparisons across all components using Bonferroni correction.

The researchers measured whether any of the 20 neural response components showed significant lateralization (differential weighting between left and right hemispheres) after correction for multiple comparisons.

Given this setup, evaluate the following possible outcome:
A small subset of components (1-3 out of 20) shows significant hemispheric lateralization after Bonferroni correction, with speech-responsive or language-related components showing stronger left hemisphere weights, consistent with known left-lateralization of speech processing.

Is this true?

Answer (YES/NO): NO